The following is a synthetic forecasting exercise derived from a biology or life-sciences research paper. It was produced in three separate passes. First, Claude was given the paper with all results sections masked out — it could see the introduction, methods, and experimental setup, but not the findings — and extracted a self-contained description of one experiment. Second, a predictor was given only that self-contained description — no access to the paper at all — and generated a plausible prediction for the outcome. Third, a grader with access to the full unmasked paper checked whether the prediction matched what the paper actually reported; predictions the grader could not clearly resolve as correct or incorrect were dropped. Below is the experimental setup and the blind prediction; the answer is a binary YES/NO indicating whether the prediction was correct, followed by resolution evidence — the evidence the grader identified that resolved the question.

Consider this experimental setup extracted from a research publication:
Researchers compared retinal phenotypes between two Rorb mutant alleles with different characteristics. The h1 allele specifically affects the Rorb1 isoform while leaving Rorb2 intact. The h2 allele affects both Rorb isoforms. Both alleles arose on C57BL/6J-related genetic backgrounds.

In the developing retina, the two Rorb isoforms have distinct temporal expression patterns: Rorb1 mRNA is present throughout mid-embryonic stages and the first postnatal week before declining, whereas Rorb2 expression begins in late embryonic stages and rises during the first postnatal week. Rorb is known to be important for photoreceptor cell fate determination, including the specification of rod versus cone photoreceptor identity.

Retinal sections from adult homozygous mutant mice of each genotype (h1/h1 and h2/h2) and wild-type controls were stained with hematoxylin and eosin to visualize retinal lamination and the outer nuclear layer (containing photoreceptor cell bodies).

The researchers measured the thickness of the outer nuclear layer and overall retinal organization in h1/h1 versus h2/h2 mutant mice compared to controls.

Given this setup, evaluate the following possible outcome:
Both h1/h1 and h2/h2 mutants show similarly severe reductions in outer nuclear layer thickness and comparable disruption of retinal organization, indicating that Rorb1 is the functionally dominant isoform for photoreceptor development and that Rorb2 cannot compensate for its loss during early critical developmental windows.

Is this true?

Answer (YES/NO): NO